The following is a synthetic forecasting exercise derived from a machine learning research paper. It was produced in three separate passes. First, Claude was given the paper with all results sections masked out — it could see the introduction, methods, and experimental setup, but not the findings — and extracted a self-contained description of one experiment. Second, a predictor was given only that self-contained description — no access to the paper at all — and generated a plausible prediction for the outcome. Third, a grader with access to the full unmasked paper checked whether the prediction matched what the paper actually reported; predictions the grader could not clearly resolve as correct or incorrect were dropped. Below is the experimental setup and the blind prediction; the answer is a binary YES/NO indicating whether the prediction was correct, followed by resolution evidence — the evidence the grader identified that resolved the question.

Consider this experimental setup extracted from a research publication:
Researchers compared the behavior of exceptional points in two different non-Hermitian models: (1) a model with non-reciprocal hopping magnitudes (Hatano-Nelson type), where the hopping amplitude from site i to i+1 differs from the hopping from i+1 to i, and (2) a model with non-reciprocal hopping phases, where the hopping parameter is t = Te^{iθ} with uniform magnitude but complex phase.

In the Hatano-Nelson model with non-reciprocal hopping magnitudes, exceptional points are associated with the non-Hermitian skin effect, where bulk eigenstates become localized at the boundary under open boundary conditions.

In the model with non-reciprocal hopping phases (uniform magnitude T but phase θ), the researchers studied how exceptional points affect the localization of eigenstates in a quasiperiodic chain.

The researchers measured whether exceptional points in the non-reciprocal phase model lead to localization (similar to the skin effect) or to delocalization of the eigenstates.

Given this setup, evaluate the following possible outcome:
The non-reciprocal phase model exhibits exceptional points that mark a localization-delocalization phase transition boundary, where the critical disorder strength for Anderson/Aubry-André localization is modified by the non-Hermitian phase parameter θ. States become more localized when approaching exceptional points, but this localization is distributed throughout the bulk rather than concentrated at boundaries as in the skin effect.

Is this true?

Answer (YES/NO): NO